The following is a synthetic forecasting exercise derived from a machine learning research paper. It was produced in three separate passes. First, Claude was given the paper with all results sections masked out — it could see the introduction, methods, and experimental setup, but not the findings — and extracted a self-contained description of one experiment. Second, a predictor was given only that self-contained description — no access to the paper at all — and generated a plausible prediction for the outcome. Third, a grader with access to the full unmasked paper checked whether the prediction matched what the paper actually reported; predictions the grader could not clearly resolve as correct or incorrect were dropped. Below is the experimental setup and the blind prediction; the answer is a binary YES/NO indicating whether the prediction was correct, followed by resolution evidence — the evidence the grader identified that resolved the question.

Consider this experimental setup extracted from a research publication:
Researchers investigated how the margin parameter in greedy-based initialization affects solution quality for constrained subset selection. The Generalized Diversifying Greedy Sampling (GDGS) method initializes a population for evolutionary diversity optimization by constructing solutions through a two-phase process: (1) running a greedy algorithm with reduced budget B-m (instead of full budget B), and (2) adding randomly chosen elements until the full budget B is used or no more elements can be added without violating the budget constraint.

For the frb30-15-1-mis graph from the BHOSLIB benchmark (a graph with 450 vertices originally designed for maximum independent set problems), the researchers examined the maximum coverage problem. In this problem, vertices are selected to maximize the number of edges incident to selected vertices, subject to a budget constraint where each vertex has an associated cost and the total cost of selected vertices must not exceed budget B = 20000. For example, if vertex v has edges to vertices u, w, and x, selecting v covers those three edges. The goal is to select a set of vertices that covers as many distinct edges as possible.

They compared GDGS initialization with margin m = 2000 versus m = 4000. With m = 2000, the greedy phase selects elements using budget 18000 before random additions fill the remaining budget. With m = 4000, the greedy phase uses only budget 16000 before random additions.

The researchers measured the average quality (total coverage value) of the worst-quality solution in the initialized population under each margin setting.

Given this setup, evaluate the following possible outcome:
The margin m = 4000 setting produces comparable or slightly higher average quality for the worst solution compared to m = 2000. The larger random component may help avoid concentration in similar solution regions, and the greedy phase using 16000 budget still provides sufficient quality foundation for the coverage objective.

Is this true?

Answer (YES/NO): NO